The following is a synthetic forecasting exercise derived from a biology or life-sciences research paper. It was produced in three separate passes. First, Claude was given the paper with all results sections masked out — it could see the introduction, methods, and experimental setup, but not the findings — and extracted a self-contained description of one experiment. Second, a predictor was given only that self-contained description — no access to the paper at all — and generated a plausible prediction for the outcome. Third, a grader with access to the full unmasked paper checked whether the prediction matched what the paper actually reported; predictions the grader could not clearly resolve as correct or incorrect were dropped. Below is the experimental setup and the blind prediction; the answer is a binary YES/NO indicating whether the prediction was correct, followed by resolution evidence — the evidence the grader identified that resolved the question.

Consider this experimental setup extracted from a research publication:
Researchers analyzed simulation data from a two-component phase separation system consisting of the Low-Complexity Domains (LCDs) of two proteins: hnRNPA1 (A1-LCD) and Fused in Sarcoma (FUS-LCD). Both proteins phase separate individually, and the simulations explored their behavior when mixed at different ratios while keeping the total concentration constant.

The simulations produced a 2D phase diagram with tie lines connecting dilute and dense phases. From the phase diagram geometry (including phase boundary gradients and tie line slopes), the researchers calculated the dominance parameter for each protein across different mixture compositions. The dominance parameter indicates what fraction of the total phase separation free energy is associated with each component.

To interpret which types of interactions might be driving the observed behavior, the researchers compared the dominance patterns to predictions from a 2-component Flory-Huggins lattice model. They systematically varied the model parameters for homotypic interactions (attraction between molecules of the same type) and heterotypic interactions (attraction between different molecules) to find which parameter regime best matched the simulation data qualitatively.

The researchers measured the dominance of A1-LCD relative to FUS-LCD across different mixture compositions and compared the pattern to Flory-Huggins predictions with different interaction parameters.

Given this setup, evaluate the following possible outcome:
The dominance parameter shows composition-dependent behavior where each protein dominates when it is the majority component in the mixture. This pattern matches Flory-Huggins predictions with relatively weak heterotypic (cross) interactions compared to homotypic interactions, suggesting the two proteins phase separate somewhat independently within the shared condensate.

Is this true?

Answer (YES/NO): NO